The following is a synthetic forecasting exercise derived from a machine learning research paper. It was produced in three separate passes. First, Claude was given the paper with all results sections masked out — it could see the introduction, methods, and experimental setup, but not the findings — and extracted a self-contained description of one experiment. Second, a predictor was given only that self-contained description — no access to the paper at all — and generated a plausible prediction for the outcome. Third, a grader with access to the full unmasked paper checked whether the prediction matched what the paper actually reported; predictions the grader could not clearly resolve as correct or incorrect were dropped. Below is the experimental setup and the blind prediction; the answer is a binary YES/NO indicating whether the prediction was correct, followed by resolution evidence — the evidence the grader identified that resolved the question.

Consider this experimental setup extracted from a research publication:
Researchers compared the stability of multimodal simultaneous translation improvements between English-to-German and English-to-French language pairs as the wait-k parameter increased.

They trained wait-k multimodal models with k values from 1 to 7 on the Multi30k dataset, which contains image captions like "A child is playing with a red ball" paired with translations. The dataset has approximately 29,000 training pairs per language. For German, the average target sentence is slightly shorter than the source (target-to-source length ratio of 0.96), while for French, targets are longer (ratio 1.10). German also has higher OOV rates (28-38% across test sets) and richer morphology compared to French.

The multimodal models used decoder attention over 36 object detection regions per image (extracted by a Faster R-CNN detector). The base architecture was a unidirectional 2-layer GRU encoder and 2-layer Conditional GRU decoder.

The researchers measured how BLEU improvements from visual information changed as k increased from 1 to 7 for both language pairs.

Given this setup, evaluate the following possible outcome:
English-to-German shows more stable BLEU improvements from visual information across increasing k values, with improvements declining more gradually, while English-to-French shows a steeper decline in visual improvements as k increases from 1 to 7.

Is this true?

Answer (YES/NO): NO